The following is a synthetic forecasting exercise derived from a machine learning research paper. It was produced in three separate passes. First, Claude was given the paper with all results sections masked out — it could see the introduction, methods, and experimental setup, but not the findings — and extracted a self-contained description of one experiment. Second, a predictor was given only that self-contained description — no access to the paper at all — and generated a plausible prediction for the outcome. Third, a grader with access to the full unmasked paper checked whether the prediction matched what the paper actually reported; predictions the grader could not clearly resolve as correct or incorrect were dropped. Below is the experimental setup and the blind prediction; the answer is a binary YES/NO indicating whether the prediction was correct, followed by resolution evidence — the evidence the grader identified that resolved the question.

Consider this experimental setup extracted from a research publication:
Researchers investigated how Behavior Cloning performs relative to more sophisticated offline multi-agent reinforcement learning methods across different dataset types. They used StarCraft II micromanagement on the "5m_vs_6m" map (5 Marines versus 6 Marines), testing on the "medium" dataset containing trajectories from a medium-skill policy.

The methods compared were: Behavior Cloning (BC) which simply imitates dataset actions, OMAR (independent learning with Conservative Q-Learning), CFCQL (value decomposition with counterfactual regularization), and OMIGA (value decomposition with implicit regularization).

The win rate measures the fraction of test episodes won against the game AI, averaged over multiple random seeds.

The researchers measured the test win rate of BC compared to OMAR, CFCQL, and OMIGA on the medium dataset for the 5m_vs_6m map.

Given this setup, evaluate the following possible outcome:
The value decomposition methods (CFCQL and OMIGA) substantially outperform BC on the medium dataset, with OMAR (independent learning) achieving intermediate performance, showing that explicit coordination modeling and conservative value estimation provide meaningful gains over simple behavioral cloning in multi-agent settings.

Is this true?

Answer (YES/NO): NO